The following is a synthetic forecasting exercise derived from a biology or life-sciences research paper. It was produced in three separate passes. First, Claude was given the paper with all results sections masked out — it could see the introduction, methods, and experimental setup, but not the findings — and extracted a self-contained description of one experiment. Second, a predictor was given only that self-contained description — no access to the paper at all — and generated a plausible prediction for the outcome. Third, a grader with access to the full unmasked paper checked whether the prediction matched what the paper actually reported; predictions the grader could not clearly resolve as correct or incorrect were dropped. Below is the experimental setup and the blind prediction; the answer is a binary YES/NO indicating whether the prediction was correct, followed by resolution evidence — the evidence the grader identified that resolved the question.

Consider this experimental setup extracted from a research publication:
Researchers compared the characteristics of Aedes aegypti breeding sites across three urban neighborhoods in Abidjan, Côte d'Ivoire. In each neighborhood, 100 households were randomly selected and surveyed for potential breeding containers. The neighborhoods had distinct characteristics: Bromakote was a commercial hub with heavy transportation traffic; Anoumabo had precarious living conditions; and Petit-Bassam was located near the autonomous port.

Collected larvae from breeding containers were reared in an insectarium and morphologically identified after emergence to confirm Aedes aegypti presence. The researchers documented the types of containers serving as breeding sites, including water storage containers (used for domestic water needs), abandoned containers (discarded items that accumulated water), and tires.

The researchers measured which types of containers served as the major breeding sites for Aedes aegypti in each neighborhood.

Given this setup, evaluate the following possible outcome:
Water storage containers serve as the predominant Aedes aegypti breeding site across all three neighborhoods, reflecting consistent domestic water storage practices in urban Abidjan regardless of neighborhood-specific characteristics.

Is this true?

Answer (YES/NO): NO